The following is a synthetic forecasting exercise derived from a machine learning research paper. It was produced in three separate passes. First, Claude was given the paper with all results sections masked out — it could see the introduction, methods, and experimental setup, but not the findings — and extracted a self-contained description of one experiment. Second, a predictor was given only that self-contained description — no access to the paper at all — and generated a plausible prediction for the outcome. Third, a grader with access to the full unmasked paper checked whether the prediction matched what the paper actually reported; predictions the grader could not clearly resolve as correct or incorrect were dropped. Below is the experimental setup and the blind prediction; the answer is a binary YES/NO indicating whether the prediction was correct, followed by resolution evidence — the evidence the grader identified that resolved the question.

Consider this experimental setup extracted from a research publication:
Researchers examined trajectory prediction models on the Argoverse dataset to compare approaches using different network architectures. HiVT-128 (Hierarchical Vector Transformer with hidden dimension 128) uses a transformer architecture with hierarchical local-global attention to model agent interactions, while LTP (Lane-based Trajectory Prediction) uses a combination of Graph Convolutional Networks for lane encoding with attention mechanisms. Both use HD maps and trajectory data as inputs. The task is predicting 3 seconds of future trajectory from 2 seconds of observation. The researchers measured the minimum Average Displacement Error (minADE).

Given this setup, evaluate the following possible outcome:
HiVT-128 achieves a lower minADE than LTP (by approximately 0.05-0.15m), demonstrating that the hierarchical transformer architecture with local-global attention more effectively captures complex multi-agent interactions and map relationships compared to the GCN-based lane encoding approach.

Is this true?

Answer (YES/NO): NO